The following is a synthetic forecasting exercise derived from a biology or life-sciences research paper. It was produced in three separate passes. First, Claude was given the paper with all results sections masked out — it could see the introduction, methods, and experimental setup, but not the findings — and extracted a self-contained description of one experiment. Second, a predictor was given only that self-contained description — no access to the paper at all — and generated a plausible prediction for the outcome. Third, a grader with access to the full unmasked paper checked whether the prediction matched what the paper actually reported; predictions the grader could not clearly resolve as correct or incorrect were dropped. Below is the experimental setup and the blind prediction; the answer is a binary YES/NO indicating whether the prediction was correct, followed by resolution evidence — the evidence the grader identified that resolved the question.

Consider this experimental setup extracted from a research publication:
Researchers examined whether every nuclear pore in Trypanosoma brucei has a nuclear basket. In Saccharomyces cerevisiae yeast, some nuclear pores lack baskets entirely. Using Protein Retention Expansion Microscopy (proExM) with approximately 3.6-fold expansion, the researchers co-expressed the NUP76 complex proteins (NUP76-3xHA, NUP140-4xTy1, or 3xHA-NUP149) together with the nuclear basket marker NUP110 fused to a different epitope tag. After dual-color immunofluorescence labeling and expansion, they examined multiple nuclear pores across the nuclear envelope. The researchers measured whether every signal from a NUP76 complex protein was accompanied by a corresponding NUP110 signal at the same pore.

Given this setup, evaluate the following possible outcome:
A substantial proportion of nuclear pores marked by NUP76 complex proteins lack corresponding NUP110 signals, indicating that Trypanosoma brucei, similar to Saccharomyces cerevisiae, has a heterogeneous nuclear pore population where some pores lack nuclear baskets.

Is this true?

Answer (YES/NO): NO